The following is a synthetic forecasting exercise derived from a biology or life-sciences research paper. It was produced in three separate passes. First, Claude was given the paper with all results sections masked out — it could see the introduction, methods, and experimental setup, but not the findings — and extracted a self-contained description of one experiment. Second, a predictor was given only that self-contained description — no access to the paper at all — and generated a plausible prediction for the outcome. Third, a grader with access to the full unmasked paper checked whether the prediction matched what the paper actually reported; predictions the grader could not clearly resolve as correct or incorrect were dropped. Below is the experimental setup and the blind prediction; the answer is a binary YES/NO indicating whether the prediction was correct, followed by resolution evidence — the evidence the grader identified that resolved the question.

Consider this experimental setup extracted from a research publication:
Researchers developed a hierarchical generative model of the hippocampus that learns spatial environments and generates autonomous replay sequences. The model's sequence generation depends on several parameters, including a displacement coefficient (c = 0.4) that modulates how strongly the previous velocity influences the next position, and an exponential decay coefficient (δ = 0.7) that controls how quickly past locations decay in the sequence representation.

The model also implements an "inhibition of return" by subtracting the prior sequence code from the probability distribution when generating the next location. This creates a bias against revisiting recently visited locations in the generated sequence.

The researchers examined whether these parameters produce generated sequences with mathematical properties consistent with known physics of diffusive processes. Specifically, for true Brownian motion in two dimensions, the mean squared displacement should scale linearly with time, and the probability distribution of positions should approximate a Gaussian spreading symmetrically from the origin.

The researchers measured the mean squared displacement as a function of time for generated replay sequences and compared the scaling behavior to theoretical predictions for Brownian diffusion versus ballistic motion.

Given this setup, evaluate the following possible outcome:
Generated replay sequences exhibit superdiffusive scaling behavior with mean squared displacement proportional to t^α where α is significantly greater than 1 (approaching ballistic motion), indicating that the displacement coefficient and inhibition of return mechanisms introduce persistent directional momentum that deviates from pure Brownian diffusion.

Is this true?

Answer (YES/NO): NO